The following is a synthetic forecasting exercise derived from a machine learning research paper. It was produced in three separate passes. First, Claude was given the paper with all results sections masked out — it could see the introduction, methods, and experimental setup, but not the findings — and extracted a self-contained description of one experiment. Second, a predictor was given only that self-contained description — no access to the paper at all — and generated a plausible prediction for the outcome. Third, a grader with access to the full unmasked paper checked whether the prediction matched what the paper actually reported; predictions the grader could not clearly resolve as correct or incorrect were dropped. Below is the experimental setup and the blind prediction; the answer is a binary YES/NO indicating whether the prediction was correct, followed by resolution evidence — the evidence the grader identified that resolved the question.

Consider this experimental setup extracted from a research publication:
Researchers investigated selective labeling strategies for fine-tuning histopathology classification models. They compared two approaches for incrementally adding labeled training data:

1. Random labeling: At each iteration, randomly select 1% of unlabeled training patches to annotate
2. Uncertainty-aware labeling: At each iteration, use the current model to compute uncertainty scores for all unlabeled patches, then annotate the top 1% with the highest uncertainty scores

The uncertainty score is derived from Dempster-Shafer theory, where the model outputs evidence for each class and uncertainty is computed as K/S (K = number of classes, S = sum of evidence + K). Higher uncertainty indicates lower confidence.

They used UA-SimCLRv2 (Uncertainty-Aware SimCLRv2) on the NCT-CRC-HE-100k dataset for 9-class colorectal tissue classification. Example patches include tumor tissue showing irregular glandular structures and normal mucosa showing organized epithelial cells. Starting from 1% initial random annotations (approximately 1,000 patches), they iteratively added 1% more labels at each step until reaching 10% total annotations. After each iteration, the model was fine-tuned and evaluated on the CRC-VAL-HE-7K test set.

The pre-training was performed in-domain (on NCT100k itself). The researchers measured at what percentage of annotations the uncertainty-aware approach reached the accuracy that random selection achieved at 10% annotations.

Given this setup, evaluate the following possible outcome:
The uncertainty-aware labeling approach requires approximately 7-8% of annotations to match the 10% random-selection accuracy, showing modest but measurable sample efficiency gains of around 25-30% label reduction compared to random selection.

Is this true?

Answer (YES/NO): NO